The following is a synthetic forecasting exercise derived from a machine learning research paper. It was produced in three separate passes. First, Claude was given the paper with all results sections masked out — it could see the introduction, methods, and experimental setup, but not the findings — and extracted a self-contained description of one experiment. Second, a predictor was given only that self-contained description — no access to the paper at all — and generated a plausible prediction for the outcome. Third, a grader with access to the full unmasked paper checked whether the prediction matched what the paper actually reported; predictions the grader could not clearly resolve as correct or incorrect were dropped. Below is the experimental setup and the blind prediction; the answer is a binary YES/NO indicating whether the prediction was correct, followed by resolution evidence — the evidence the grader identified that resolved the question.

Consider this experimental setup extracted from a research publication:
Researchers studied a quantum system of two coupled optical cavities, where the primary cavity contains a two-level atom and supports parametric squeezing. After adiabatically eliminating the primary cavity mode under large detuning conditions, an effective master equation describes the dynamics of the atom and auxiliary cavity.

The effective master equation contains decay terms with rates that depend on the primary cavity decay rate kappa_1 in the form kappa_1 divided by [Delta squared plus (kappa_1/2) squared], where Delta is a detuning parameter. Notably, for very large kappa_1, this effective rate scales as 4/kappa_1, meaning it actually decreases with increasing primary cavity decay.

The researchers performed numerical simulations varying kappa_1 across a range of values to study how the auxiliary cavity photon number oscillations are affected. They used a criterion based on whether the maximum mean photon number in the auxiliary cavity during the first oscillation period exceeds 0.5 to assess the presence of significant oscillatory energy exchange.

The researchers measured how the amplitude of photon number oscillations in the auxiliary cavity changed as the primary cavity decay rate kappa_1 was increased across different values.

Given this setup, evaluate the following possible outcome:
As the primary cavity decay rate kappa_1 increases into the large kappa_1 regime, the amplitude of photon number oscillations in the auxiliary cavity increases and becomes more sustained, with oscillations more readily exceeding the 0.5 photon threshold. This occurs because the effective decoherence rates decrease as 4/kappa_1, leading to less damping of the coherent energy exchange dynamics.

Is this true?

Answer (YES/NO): NO